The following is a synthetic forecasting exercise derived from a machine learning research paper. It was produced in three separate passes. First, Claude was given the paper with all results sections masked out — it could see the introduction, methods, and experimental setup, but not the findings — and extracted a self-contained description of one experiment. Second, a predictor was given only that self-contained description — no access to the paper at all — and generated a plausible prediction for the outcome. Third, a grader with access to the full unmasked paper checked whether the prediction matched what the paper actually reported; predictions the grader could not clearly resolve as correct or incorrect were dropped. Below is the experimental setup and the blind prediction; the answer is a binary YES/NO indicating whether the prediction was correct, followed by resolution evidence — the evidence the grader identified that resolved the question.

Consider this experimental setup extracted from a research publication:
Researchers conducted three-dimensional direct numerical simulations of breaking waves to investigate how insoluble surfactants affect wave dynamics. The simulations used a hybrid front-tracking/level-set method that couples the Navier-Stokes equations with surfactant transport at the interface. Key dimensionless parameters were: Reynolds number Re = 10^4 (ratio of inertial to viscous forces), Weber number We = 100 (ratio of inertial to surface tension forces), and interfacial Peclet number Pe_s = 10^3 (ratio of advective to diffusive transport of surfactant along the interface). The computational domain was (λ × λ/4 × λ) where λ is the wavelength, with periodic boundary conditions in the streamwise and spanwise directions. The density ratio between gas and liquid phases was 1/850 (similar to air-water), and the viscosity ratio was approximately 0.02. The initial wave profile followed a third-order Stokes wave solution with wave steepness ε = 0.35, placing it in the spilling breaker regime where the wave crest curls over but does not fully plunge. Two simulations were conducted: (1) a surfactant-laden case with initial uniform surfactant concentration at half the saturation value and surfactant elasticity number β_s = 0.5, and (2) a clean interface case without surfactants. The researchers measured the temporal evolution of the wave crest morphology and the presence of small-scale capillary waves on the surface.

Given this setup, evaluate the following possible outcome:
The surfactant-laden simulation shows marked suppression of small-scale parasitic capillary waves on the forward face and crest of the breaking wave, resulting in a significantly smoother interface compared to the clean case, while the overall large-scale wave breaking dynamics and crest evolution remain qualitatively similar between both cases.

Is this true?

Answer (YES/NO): NO